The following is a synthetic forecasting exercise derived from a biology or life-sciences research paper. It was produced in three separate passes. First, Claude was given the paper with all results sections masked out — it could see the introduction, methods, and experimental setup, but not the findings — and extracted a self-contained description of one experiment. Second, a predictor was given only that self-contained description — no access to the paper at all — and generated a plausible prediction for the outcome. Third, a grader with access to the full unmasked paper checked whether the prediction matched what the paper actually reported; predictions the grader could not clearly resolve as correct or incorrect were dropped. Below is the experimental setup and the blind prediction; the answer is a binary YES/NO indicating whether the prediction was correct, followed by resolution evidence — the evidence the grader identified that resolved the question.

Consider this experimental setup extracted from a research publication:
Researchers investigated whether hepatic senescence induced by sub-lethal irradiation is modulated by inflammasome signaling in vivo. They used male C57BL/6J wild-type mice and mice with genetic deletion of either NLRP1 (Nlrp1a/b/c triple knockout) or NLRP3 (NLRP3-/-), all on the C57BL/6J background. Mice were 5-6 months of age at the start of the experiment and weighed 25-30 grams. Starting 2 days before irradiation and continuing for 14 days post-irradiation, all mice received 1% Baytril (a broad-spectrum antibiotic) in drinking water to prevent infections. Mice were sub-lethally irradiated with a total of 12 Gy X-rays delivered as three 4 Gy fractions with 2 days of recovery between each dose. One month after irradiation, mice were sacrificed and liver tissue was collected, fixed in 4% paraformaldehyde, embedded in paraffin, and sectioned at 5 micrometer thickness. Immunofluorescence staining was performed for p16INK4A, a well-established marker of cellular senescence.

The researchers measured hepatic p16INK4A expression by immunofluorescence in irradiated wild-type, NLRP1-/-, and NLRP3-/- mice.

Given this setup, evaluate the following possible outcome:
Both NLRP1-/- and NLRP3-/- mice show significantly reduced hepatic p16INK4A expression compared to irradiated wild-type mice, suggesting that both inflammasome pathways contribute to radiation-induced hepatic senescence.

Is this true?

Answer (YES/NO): NO